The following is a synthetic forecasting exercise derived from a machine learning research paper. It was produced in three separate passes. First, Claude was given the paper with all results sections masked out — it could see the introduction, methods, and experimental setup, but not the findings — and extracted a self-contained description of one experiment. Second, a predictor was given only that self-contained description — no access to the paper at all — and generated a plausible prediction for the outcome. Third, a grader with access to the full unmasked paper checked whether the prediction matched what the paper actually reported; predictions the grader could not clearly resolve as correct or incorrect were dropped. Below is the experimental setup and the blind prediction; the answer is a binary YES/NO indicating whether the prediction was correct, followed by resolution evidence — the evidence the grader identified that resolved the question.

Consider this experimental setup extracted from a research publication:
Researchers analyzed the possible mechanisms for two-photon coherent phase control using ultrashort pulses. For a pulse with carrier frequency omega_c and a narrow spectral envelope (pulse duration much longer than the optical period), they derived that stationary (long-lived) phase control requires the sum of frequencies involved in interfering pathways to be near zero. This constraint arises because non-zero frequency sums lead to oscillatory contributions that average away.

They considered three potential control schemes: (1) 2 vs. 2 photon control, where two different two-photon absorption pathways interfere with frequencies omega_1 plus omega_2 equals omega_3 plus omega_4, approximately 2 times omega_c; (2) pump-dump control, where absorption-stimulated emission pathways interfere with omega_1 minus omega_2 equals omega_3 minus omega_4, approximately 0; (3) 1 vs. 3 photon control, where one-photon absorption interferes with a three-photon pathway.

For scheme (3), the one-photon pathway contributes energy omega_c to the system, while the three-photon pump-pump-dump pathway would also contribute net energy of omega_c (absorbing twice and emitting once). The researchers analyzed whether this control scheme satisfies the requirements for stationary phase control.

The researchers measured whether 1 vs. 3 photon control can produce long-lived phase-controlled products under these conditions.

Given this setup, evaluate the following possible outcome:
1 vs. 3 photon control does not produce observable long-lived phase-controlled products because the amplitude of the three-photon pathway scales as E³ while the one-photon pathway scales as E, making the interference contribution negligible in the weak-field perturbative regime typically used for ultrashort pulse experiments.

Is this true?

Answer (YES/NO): NO